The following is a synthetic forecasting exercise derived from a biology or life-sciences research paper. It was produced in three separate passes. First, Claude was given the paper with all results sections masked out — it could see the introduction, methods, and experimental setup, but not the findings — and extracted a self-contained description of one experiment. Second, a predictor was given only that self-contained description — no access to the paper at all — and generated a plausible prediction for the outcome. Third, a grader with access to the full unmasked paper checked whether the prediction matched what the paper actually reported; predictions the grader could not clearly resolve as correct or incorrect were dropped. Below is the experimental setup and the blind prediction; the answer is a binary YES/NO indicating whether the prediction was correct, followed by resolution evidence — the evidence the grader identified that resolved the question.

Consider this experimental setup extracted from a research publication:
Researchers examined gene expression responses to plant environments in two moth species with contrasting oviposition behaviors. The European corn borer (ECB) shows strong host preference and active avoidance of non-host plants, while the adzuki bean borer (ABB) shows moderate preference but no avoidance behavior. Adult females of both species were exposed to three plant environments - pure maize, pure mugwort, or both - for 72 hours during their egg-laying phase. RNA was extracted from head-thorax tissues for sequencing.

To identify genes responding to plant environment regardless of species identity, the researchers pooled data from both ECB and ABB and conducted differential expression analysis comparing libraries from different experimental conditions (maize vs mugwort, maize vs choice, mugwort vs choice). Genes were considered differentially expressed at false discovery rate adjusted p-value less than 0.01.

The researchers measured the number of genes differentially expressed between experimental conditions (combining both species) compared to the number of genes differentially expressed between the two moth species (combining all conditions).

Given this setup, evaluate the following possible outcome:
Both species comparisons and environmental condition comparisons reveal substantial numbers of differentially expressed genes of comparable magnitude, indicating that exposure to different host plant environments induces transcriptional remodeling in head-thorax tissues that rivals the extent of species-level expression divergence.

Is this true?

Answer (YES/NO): NO